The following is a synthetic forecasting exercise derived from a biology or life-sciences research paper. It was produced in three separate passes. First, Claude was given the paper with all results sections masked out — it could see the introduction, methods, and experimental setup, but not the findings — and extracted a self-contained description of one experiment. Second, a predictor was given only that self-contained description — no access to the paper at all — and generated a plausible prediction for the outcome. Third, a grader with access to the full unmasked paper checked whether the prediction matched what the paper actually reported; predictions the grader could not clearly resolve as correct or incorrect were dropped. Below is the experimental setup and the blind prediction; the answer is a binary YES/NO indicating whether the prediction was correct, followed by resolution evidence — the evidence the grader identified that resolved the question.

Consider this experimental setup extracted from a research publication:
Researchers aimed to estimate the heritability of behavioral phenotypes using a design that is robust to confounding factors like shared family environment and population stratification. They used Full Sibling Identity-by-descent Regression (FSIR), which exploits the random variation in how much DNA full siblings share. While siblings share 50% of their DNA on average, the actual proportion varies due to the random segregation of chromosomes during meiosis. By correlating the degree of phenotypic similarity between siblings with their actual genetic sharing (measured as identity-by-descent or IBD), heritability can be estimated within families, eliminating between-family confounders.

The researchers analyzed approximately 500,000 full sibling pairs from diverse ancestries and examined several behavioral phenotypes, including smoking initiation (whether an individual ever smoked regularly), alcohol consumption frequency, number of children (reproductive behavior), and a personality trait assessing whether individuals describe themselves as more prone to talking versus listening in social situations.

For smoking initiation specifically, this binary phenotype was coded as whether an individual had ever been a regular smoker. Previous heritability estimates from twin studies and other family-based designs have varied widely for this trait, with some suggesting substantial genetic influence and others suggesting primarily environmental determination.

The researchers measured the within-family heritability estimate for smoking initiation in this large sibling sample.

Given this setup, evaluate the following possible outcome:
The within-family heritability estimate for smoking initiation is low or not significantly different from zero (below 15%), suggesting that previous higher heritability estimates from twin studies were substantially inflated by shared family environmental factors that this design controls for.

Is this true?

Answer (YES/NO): NO